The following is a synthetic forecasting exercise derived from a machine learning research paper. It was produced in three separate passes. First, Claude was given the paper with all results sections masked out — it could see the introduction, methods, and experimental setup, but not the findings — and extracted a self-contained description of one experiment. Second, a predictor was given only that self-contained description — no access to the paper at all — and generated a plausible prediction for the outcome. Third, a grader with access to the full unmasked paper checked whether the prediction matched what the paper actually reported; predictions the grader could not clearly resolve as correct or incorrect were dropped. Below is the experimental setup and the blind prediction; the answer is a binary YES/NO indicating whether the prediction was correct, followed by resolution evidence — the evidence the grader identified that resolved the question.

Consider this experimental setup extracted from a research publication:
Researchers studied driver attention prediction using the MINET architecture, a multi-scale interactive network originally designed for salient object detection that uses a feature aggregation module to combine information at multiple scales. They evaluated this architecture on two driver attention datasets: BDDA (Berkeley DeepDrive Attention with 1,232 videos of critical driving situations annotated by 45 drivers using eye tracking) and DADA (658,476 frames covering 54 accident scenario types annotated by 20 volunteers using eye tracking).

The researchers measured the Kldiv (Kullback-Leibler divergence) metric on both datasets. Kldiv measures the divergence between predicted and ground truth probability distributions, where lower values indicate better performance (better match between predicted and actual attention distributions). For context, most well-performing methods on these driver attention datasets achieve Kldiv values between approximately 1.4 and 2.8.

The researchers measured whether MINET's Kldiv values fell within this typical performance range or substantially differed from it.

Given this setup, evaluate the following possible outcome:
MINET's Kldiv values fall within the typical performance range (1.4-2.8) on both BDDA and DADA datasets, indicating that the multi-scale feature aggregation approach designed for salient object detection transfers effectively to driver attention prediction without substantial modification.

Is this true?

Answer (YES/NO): NO